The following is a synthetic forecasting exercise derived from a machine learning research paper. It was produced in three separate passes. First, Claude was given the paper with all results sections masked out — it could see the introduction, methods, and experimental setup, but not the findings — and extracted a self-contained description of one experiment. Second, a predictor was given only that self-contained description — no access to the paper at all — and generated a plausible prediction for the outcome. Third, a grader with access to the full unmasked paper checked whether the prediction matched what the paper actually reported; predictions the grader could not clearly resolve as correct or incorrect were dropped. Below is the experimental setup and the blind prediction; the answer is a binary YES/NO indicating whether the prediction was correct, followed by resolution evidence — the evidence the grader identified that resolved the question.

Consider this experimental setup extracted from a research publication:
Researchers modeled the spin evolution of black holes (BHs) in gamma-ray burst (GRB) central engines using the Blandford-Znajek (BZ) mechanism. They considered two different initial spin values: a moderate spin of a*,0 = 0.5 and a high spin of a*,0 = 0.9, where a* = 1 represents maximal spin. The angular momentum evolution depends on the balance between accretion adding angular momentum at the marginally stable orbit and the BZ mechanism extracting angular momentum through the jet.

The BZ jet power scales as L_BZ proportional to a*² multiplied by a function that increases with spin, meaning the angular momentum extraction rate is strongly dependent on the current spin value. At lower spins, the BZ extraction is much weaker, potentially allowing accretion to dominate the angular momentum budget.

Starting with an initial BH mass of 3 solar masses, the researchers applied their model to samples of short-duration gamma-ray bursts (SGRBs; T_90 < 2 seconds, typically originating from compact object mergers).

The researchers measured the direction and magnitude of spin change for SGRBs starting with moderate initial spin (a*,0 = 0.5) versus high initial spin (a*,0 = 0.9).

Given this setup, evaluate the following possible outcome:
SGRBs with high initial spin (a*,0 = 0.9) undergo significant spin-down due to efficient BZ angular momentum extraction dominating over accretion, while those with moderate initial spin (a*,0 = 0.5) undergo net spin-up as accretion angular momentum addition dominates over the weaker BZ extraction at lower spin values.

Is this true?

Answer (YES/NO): NO